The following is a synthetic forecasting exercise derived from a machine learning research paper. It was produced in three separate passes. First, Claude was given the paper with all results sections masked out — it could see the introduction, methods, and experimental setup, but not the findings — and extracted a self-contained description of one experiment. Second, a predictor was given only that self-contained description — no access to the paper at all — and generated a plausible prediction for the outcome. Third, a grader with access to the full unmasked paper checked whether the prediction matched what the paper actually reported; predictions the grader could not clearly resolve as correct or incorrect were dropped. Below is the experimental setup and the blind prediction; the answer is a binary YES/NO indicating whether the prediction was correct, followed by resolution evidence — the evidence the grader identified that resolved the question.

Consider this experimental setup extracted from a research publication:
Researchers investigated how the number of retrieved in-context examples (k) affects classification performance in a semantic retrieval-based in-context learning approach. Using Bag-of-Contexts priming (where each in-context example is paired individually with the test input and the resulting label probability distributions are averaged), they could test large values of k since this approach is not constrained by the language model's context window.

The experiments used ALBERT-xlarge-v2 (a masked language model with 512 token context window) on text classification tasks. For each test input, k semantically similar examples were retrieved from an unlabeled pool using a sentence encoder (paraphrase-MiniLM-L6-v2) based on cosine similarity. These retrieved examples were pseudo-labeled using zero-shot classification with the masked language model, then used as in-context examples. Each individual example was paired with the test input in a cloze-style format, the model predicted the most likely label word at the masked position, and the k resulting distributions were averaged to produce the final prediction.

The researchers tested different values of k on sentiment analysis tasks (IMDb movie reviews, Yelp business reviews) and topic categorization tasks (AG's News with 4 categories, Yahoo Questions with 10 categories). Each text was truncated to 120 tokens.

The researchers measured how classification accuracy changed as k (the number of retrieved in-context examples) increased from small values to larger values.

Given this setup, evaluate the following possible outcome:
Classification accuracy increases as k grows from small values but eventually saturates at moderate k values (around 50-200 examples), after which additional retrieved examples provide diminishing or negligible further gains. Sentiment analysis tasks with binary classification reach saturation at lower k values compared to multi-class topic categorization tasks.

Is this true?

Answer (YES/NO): NO